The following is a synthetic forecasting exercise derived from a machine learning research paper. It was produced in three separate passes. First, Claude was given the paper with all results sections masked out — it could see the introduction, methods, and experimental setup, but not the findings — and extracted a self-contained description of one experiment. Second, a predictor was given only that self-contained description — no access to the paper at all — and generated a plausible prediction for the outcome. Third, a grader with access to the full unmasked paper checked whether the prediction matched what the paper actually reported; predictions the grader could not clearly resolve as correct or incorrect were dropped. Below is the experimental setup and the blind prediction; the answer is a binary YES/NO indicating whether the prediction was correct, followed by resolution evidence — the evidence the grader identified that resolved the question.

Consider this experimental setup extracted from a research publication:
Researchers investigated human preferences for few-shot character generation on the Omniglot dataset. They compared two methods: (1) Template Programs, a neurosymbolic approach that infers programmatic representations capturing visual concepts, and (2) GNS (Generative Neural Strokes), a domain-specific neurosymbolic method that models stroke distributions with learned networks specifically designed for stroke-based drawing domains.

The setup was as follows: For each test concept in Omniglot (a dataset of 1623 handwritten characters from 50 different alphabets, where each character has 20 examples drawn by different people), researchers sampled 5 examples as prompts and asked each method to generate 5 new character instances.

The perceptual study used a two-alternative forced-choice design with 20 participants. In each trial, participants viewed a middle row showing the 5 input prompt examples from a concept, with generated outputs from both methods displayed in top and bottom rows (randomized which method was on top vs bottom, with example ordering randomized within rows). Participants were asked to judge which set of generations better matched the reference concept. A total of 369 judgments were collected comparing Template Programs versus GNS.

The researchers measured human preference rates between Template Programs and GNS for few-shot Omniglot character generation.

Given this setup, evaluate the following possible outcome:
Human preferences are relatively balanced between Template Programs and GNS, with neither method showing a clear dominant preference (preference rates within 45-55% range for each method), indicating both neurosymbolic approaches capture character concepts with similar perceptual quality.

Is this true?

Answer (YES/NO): NO